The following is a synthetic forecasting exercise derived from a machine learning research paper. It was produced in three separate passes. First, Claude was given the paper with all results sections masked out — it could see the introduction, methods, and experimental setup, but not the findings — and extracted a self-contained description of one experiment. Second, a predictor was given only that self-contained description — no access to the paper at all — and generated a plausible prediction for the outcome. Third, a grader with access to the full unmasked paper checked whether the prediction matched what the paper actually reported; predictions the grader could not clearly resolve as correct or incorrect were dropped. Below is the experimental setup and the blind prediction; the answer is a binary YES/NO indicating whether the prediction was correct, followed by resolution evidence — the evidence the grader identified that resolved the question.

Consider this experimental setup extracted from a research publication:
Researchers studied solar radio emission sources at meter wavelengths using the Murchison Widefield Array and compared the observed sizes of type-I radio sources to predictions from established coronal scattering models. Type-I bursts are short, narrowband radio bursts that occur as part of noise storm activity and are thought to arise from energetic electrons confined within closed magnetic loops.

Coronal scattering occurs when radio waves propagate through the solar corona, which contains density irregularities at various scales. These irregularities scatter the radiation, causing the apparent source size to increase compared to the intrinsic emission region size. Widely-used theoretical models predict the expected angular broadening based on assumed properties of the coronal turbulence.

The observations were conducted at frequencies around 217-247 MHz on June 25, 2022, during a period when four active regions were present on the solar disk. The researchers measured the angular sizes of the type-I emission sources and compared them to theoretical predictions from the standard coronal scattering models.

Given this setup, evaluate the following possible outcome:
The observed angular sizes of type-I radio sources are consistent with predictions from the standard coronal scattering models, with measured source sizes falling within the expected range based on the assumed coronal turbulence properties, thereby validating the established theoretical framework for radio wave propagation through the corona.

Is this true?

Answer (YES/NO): NO